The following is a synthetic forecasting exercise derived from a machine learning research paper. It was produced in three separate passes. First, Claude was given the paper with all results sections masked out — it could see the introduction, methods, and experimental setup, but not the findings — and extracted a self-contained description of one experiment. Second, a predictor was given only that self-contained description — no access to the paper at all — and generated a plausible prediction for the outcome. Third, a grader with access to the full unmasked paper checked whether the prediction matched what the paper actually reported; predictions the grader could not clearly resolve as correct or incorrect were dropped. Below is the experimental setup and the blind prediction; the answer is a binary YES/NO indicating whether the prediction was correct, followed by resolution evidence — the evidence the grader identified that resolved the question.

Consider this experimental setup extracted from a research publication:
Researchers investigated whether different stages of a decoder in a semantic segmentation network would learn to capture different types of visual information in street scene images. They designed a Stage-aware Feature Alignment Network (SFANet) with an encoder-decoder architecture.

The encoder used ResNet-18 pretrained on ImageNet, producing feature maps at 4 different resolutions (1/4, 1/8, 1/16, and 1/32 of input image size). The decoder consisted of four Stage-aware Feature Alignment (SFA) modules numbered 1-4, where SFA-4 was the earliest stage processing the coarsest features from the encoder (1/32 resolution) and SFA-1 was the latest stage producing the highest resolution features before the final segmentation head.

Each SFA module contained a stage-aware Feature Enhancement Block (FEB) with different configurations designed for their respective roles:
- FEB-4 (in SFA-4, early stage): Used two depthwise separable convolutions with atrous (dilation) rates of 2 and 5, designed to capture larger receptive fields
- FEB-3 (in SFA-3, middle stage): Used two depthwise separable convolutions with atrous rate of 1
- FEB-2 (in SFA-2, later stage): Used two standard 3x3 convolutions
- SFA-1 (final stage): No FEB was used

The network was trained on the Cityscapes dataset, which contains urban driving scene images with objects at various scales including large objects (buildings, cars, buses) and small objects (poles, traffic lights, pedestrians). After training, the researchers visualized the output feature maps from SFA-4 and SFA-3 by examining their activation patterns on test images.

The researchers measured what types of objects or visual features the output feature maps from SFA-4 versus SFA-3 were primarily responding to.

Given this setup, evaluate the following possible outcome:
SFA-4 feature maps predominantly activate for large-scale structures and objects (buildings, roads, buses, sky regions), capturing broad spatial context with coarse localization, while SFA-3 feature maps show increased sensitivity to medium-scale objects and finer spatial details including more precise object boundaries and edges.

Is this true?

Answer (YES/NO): NO